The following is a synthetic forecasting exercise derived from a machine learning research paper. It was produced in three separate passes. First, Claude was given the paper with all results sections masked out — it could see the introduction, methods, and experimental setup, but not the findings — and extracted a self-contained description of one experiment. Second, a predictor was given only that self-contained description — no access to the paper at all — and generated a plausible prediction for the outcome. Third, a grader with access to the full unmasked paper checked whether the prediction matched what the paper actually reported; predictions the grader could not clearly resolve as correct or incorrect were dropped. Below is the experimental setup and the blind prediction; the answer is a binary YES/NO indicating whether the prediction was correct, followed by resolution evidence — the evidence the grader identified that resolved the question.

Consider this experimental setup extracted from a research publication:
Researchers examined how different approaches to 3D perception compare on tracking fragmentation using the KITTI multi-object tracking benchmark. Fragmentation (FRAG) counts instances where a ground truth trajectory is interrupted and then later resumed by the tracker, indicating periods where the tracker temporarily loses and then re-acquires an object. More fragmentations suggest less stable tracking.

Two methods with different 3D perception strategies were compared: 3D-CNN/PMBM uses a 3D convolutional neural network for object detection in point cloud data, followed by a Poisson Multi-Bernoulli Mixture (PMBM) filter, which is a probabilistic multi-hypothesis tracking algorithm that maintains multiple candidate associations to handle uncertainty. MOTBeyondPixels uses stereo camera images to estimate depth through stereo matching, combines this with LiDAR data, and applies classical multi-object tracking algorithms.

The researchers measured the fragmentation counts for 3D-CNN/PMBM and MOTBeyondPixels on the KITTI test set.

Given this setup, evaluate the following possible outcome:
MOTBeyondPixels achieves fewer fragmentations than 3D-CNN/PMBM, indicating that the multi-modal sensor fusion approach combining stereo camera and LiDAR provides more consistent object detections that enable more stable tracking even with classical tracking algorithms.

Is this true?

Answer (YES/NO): NO